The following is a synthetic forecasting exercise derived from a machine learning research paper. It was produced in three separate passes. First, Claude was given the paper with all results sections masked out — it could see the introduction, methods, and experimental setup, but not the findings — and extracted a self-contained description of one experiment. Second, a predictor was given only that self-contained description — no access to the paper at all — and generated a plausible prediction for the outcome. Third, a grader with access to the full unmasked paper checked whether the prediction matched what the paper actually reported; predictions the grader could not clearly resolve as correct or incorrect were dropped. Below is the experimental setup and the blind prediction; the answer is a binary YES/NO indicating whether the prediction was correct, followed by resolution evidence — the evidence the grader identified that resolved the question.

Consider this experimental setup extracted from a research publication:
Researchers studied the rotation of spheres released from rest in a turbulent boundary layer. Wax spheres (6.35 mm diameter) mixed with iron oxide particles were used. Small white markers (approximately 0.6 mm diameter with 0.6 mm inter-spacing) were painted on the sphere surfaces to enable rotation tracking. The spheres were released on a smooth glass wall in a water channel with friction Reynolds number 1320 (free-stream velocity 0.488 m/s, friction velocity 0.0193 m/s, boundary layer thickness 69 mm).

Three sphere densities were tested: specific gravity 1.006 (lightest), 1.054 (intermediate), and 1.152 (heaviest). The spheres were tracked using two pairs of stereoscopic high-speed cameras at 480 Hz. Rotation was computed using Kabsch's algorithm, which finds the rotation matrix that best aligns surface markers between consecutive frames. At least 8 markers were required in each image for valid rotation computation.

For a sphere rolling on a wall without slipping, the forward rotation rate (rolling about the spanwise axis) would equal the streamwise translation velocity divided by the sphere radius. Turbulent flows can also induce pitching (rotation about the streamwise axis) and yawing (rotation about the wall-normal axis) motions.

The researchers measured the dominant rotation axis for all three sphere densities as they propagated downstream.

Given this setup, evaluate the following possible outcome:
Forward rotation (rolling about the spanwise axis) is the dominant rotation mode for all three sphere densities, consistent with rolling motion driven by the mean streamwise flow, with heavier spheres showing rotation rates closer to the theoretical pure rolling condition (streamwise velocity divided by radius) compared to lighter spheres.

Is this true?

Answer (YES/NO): NO